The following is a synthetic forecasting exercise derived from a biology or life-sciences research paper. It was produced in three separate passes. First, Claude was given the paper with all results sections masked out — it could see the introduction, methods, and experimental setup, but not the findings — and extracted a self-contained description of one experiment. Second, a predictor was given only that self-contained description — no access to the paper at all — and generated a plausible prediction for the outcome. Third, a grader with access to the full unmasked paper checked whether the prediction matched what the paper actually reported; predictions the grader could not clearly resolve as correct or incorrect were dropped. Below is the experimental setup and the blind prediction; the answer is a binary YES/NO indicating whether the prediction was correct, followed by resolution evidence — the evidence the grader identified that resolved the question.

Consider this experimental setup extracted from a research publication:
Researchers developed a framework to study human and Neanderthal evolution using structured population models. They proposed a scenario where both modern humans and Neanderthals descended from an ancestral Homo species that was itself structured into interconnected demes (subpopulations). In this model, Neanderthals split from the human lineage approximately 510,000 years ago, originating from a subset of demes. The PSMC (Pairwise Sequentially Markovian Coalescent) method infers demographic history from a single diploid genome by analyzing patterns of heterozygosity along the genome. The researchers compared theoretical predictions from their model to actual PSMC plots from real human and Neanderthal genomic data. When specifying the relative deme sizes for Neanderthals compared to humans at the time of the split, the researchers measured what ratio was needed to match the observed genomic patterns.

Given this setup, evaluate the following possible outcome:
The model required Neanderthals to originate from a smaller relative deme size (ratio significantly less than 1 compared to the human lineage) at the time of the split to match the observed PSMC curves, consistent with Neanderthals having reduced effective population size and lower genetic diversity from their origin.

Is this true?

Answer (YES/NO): YES